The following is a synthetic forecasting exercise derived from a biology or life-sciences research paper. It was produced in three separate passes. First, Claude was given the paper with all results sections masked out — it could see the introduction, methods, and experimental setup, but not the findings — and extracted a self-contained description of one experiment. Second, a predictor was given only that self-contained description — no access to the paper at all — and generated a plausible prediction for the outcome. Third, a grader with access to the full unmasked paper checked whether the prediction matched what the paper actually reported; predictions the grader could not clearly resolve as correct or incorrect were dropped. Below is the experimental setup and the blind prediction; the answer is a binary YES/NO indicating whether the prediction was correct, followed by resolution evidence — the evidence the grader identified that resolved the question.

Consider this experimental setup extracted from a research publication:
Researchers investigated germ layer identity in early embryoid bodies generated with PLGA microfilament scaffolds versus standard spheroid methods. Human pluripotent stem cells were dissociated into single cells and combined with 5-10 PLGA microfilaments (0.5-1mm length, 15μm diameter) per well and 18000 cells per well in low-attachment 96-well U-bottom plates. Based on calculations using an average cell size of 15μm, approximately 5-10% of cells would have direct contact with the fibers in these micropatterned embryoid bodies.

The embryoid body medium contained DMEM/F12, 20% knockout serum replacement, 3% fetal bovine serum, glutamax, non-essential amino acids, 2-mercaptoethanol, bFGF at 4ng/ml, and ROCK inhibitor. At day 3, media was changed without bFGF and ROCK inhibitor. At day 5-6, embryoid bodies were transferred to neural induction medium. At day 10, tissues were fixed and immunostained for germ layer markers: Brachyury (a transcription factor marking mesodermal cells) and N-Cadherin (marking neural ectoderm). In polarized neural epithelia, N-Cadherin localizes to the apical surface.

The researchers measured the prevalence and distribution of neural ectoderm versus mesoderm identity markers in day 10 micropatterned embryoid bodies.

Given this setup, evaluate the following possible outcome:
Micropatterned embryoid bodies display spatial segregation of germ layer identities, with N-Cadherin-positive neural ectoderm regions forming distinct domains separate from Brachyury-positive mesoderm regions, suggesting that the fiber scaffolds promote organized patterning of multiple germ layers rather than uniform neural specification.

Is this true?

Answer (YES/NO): NO